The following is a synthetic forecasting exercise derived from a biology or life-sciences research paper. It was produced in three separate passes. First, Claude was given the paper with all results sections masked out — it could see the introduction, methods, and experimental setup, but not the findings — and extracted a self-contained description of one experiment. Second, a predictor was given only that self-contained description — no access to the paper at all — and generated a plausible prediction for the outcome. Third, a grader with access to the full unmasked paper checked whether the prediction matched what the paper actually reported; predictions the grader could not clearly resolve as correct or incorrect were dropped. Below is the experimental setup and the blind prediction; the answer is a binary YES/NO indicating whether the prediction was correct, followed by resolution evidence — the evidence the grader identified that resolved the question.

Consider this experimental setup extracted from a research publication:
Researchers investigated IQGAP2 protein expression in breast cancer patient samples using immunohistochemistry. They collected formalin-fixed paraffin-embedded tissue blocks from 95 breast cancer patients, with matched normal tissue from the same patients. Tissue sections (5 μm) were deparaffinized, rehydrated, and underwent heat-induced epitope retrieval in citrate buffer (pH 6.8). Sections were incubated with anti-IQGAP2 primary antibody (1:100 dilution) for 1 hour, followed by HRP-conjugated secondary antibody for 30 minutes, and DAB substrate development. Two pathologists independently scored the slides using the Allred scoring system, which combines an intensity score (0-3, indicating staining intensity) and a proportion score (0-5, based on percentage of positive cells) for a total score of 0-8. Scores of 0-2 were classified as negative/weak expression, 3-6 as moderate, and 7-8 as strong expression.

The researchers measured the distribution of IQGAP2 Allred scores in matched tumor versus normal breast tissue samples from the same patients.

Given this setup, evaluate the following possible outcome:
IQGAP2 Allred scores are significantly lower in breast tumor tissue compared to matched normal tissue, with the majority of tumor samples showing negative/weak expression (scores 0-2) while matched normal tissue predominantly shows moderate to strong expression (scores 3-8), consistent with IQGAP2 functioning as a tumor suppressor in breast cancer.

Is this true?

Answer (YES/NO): NO